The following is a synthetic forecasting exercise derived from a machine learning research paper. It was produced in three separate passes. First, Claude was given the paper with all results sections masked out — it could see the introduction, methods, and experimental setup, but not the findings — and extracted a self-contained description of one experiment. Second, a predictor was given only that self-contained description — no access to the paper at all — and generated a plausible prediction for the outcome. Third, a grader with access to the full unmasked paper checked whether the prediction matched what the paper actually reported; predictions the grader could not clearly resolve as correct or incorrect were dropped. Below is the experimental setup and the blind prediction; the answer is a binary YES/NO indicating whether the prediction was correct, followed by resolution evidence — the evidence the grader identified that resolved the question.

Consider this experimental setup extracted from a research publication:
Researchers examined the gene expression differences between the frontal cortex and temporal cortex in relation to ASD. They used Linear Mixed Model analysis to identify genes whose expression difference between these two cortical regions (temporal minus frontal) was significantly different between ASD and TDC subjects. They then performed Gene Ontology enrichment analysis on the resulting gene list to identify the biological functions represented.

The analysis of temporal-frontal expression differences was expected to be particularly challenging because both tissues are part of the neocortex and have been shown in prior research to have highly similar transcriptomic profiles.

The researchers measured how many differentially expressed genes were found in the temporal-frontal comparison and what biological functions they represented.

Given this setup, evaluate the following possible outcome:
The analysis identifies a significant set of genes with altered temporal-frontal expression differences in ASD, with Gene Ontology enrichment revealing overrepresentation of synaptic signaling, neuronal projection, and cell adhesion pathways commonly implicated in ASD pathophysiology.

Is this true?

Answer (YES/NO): NO